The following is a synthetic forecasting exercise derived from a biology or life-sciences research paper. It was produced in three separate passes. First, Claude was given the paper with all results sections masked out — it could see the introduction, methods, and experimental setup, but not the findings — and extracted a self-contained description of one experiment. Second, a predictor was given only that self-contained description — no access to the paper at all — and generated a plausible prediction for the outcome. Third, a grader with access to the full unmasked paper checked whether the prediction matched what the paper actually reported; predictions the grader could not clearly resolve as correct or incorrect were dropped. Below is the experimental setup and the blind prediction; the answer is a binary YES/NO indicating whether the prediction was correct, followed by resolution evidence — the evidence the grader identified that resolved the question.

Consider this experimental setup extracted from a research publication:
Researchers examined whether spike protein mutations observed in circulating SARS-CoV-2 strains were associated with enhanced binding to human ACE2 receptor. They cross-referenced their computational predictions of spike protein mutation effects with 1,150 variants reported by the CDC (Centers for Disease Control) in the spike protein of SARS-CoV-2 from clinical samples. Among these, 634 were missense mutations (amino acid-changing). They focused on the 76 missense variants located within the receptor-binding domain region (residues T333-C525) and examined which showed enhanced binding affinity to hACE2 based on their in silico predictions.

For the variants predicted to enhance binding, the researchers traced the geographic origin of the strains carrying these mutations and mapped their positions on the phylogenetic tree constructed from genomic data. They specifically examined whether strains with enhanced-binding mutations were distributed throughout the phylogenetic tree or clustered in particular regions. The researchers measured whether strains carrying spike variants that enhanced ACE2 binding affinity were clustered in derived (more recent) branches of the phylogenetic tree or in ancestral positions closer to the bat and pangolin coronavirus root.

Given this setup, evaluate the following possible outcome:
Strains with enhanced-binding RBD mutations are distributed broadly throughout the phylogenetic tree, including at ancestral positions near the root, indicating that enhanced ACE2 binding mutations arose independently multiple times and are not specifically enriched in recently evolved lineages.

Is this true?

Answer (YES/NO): NO